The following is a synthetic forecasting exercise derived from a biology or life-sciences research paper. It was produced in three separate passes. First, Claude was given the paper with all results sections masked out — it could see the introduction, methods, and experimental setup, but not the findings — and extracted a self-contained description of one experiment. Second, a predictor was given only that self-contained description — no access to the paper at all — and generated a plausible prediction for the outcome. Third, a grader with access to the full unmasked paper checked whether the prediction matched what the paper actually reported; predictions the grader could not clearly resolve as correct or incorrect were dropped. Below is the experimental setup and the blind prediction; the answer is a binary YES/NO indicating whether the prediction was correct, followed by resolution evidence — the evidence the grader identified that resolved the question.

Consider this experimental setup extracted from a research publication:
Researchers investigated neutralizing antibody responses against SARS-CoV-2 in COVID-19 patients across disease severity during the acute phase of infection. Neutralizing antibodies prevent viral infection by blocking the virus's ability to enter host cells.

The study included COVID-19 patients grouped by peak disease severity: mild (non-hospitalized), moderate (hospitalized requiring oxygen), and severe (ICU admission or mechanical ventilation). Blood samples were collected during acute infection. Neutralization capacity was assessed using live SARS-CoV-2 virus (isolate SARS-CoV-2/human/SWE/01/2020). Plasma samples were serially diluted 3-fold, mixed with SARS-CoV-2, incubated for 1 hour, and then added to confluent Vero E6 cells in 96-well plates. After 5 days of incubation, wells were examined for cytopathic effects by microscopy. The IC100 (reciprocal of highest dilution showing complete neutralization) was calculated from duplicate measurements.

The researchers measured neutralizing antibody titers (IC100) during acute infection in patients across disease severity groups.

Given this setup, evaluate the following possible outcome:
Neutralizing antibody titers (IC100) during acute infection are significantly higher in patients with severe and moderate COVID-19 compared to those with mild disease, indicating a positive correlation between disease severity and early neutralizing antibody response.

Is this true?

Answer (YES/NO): NO